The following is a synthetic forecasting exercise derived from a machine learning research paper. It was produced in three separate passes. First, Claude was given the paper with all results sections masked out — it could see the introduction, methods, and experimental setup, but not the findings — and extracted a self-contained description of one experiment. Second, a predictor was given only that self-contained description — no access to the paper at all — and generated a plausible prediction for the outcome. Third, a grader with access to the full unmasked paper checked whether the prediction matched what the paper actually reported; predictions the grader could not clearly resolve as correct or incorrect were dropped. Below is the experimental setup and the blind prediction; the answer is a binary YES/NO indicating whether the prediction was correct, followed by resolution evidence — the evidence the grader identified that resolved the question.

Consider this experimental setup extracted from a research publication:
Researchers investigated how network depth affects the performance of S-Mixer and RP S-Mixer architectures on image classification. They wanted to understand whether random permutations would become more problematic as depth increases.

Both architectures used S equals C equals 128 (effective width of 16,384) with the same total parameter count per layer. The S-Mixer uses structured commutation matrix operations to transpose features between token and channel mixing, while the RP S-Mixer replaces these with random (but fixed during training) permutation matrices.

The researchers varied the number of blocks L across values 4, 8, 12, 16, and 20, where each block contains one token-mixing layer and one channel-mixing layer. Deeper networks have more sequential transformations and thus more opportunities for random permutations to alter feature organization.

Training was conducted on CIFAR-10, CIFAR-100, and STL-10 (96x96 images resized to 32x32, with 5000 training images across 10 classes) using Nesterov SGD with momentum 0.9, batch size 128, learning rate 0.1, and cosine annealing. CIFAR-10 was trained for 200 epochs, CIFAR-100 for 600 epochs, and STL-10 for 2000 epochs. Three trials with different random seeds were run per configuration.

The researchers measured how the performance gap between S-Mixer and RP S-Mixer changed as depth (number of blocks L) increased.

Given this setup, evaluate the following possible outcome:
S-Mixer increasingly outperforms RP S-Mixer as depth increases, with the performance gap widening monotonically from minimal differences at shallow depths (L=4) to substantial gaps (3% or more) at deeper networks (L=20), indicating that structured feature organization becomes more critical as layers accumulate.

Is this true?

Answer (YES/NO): NO